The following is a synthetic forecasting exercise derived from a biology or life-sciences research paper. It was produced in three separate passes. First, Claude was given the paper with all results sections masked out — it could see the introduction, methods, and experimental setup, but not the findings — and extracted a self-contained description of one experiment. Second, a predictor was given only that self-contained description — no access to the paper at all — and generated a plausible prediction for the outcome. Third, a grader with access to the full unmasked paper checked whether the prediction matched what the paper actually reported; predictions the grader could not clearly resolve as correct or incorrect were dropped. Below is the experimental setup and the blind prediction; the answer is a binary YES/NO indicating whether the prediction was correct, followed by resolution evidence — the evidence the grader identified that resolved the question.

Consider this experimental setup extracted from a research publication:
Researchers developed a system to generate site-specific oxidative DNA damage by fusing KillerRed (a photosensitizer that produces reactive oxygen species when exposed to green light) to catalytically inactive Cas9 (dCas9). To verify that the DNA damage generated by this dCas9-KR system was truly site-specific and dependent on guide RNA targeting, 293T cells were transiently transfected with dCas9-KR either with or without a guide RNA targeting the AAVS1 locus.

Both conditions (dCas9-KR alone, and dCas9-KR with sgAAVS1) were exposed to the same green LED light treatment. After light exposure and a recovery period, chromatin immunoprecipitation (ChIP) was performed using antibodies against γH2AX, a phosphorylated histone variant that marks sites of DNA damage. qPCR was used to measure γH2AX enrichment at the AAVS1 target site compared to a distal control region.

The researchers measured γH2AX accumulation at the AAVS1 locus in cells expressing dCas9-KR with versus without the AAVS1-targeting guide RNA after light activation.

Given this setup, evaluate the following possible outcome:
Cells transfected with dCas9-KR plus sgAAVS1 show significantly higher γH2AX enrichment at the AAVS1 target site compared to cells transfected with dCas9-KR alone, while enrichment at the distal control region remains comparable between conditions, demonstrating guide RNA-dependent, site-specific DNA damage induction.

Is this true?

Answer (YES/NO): YES